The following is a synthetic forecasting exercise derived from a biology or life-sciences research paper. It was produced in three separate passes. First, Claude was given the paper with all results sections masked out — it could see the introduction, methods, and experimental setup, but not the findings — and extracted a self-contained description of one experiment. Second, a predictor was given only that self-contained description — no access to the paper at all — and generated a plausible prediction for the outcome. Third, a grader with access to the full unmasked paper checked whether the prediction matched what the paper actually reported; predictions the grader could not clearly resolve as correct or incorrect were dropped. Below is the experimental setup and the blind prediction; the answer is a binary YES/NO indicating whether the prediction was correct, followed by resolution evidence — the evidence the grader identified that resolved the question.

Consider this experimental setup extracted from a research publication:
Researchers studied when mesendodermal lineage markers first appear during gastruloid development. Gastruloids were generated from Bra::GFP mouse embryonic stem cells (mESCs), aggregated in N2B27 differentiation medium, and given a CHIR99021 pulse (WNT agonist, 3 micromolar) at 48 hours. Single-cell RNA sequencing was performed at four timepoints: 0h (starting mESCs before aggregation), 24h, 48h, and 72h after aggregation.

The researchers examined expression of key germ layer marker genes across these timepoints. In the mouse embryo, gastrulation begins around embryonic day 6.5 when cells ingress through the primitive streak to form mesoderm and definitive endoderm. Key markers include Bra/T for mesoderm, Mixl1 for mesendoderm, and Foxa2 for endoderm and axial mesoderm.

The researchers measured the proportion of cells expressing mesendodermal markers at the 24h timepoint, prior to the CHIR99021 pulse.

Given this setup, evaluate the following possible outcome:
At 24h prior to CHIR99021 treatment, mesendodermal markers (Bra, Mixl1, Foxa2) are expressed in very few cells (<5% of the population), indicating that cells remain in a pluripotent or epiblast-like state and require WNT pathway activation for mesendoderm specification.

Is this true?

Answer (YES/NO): NO